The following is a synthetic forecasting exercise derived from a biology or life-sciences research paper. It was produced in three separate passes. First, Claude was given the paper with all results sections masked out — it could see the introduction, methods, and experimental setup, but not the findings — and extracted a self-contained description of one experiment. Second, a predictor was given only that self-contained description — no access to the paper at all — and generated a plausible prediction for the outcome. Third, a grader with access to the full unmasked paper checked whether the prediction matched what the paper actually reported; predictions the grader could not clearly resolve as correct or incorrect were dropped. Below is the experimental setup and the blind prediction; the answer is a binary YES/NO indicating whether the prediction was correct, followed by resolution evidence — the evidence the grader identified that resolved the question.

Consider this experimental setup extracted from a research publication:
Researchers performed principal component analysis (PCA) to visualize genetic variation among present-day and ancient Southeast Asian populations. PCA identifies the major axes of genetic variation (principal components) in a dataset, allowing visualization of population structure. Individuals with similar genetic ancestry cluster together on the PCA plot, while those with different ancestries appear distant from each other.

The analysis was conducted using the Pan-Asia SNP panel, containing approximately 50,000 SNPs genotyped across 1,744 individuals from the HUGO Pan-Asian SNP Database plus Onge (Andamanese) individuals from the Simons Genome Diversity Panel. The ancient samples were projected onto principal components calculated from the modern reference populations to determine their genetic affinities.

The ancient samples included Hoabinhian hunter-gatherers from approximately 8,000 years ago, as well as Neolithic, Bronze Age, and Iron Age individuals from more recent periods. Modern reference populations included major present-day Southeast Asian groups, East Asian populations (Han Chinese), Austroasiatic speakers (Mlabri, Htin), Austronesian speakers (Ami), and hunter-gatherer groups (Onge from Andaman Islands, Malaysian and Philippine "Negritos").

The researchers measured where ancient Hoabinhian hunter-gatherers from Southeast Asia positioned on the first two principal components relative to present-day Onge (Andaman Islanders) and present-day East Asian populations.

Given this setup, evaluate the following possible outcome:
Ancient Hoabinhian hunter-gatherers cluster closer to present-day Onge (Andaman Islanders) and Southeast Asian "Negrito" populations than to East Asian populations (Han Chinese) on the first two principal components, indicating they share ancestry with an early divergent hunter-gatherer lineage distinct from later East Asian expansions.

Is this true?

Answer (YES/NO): YES